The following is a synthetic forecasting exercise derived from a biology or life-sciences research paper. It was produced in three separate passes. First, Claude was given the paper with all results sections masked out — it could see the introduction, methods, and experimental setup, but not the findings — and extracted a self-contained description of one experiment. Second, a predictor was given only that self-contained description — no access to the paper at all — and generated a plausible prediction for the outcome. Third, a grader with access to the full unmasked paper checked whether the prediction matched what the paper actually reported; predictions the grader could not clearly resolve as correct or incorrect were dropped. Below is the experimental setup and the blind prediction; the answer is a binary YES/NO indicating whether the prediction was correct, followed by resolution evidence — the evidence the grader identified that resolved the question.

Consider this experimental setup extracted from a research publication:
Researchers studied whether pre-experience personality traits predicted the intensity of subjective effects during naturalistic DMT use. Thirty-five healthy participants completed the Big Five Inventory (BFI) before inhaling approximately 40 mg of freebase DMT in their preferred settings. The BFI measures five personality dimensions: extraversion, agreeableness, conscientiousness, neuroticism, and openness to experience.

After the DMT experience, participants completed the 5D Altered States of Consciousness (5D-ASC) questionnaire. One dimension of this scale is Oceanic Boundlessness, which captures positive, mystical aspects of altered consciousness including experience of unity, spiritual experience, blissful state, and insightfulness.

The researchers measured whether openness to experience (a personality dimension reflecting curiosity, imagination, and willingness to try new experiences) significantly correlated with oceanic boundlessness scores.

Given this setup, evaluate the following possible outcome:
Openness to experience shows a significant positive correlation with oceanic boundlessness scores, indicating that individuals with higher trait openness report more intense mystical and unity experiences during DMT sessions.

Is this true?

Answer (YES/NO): NO